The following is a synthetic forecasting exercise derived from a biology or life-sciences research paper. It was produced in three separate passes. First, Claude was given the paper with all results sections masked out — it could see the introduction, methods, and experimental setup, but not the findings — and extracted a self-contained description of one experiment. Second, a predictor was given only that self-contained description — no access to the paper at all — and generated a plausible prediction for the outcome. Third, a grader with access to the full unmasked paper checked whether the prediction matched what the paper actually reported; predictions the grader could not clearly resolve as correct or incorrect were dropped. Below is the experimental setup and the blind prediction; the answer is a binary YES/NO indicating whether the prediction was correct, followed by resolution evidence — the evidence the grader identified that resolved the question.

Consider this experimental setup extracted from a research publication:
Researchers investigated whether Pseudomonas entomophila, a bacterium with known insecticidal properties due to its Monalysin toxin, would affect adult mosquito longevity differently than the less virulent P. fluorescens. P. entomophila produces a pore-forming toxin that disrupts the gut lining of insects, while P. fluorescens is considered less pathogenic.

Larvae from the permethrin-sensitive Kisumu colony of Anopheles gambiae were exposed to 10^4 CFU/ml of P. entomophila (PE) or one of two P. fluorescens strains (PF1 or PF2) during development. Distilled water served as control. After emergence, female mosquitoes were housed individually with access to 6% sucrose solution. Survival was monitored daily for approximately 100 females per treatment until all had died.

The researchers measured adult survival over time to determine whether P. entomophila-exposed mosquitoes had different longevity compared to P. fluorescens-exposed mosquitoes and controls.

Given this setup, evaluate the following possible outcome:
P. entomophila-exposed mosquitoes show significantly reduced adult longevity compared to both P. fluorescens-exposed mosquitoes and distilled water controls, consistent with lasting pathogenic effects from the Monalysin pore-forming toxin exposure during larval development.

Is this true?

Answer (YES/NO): NO